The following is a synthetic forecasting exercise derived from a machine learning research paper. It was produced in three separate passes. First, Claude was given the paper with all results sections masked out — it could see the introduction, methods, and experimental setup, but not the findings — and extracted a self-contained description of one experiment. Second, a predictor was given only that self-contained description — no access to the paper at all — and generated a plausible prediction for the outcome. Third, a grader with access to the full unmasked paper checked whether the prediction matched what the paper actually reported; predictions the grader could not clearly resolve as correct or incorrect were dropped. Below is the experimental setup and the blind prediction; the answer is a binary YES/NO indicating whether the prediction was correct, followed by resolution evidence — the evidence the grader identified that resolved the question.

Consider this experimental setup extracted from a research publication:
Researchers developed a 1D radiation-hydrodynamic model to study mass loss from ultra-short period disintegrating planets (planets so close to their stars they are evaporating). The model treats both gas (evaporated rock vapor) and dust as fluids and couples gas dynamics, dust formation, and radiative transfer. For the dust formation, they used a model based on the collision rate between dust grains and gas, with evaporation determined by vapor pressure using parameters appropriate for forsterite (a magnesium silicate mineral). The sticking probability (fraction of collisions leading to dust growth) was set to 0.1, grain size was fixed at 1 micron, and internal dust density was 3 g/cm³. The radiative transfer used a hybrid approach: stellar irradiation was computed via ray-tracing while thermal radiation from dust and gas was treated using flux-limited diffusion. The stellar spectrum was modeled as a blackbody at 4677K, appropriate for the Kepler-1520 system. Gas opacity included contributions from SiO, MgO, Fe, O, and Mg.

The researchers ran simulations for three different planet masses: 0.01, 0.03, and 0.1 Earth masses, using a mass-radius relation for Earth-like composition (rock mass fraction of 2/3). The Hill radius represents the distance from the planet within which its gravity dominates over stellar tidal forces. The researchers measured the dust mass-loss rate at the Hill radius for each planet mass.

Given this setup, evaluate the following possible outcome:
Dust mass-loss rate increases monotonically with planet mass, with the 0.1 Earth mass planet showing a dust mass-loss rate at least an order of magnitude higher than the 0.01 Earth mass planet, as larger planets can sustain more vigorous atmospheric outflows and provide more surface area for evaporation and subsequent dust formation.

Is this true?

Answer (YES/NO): NO